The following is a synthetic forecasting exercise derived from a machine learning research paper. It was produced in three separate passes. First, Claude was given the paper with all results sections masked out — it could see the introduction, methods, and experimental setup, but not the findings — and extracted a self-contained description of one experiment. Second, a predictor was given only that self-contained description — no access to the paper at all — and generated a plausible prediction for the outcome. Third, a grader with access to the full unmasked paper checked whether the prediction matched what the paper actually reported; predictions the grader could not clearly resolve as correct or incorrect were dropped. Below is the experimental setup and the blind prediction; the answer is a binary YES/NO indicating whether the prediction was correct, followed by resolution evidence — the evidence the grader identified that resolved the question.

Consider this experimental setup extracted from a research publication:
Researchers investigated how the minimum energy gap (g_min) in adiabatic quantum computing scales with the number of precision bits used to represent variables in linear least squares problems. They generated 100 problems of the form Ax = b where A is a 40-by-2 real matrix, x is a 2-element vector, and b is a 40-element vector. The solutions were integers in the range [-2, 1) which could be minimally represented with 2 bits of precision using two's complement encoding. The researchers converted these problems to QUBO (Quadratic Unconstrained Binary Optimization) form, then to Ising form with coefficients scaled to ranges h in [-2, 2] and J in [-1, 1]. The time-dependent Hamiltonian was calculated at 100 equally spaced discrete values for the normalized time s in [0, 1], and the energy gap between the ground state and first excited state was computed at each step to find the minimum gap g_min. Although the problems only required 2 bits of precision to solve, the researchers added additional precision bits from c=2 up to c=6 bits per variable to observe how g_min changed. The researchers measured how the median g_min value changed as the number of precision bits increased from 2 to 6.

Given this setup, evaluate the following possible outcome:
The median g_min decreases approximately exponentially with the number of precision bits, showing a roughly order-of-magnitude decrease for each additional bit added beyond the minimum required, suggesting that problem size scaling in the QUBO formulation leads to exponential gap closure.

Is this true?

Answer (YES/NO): NO